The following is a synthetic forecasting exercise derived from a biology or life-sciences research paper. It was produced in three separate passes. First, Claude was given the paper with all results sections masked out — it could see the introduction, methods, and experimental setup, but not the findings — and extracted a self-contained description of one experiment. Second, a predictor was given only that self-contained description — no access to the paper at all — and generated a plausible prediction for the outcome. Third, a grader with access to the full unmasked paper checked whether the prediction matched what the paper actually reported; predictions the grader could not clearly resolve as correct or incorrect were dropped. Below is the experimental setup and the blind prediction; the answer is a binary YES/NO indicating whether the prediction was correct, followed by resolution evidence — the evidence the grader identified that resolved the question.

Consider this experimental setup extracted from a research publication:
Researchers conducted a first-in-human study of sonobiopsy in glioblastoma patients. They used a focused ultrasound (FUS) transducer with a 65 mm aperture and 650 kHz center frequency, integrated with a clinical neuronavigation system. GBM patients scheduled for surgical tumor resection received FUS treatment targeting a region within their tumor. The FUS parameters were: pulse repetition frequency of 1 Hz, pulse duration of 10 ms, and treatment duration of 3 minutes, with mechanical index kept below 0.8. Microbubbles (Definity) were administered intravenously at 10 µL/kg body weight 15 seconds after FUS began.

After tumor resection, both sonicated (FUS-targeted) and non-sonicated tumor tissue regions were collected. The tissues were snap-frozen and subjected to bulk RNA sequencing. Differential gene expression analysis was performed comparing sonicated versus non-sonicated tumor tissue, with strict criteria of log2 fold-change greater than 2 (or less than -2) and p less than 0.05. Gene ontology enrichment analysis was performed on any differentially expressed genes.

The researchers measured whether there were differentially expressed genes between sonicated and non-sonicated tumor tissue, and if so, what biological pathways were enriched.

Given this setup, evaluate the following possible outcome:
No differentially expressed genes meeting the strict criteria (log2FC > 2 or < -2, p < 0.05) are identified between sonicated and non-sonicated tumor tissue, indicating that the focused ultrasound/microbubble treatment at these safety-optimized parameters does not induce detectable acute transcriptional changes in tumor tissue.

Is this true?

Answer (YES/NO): NO